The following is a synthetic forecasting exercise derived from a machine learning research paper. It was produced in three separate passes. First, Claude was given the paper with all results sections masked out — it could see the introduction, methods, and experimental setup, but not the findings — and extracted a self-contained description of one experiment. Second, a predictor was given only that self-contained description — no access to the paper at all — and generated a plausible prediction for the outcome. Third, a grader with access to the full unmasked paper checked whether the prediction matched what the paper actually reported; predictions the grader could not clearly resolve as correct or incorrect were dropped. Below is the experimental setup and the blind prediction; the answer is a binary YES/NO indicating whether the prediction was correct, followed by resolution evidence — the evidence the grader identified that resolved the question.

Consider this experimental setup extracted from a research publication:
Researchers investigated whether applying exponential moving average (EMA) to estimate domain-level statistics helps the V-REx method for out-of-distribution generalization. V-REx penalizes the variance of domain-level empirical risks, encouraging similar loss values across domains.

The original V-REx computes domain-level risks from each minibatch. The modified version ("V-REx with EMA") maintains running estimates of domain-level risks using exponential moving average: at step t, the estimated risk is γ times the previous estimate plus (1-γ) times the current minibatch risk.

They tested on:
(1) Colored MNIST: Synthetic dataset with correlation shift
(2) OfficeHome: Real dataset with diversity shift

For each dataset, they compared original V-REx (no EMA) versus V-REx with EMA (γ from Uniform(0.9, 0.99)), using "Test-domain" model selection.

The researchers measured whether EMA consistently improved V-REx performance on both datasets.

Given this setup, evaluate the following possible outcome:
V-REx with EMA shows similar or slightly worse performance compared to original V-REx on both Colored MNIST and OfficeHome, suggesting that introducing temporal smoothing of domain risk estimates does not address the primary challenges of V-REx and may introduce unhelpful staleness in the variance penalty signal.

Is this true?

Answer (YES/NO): NO